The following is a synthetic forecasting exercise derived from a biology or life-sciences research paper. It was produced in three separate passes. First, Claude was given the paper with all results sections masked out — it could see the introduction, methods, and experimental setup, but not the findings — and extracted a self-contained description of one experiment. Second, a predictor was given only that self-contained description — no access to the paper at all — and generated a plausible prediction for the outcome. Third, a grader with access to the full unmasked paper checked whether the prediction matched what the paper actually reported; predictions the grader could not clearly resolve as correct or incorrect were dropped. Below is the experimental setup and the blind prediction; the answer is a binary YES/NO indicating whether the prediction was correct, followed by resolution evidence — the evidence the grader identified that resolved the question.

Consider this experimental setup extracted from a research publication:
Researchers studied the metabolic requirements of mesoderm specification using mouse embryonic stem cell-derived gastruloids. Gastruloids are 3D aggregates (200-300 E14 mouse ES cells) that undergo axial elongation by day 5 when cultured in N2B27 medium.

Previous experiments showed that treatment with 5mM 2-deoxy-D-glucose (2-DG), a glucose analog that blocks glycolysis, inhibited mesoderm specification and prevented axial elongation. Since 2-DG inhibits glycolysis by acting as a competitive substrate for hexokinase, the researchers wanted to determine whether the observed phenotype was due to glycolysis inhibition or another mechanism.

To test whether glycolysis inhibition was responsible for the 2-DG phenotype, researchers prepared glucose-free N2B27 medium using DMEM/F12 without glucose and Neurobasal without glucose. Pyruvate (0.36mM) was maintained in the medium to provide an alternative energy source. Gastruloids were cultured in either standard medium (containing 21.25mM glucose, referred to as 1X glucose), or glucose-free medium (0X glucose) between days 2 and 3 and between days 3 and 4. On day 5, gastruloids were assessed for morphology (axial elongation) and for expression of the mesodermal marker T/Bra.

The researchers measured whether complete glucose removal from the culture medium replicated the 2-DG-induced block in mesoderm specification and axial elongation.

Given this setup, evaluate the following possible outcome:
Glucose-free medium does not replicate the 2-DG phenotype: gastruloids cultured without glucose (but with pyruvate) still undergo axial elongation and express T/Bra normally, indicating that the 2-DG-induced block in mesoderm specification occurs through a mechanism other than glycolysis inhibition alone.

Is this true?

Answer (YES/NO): YES